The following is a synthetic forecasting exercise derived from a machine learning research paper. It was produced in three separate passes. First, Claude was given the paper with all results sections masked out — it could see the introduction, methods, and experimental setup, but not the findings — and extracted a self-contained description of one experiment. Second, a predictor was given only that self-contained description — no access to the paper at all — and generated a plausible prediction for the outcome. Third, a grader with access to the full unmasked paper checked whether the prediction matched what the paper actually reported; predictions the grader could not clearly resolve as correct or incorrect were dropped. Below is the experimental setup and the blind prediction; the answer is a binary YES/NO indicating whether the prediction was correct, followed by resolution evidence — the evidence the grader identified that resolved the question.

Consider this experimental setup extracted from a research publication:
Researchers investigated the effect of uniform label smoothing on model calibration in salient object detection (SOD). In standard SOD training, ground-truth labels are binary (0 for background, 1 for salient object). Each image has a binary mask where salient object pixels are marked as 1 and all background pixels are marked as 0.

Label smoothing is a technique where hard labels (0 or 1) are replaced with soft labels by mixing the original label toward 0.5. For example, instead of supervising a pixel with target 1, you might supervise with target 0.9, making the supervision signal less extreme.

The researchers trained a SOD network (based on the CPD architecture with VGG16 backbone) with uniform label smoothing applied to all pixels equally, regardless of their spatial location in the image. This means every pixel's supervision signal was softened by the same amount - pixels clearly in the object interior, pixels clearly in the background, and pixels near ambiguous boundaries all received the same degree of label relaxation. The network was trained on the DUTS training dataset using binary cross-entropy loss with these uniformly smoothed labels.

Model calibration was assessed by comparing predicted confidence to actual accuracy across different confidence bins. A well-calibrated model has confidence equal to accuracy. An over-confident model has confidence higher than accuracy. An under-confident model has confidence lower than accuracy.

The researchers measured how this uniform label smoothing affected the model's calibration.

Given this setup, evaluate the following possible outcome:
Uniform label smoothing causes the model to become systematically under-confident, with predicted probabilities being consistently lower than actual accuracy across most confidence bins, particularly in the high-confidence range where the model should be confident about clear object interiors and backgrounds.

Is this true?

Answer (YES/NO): YES